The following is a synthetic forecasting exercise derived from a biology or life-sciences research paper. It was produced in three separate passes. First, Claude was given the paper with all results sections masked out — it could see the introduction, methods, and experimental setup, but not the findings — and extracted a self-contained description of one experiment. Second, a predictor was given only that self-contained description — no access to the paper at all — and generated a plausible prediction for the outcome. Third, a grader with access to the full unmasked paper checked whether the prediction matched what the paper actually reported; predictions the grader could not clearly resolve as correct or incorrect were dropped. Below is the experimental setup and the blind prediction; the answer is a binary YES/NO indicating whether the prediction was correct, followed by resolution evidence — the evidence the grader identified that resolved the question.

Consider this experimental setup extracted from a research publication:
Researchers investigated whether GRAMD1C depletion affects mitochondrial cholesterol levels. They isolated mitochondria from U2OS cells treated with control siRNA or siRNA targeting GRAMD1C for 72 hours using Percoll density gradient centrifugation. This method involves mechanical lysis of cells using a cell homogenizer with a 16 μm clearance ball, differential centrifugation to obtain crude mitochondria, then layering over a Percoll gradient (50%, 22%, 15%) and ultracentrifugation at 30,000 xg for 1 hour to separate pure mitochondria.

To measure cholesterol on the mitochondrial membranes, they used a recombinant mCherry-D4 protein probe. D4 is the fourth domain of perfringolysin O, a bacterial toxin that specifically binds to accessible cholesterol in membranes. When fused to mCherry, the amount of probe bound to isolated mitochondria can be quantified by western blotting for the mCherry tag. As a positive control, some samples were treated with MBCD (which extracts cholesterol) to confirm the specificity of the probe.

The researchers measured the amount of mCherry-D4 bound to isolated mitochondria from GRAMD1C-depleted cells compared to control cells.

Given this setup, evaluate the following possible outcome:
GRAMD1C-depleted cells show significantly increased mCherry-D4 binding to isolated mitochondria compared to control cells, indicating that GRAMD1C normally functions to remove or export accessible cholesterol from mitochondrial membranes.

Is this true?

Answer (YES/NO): YES